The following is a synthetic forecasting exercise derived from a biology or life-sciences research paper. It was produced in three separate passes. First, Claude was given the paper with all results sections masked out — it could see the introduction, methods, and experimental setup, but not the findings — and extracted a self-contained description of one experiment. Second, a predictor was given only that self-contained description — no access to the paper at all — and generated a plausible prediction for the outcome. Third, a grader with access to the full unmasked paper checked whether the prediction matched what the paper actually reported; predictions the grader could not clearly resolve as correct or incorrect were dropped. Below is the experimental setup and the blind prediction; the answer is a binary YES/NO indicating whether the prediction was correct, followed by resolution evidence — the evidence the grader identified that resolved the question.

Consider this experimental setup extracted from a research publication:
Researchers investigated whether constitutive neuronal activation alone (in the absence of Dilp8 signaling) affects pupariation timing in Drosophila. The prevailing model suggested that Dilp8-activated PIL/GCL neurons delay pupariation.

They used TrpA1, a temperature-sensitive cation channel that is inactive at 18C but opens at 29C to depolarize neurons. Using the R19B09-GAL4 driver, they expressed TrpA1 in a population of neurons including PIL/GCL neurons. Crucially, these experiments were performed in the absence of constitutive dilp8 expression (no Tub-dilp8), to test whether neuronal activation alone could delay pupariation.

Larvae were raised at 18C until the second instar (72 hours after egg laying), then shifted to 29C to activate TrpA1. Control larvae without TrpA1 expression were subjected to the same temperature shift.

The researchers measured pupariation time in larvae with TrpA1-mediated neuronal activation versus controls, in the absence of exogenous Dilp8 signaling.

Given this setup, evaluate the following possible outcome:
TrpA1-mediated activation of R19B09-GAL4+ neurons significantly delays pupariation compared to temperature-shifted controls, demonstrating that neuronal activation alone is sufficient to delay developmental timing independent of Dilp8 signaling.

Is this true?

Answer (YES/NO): YES